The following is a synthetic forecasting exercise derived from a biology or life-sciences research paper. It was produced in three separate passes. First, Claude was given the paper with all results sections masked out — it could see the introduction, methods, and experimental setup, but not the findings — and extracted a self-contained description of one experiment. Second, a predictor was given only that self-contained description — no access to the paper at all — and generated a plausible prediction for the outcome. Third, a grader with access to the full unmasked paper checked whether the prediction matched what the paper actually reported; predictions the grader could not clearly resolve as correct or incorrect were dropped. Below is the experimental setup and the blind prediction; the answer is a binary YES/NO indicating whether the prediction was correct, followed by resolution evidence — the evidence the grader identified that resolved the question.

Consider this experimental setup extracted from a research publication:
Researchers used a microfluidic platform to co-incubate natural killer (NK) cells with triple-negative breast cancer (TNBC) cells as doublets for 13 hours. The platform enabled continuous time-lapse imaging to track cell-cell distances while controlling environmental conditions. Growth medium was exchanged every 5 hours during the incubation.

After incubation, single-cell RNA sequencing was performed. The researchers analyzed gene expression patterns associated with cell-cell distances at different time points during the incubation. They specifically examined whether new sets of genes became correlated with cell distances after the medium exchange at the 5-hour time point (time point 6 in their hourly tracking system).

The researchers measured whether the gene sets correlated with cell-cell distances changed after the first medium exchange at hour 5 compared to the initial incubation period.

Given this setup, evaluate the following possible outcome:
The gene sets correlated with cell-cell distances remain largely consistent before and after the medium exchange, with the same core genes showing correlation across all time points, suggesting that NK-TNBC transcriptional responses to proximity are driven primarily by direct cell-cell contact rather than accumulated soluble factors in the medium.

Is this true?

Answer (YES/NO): NO